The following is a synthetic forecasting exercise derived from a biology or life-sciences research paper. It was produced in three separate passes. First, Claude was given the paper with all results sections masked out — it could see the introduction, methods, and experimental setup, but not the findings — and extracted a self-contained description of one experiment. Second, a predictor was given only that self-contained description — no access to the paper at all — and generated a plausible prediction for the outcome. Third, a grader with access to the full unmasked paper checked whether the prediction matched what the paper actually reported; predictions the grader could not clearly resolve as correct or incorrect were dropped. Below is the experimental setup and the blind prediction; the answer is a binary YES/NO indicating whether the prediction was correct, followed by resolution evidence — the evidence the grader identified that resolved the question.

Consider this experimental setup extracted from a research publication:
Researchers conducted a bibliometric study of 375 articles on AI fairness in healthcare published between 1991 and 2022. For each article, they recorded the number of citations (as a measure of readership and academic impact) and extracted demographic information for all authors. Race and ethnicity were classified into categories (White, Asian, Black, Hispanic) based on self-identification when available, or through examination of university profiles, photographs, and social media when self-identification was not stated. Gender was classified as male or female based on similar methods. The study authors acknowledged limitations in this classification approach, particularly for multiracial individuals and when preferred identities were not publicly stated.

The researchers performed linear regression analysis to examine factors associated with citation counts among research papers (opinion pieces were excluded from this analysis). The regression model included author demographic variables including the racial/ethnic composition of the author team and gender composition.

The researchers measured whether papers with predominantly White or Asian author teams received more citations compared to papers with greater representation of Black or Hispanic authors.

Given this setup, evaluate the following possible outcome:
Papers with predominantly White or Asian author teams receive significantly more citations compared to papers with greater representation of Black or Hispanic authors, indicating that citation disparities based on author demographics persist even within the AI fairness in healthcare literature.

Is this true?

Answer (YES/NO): NO